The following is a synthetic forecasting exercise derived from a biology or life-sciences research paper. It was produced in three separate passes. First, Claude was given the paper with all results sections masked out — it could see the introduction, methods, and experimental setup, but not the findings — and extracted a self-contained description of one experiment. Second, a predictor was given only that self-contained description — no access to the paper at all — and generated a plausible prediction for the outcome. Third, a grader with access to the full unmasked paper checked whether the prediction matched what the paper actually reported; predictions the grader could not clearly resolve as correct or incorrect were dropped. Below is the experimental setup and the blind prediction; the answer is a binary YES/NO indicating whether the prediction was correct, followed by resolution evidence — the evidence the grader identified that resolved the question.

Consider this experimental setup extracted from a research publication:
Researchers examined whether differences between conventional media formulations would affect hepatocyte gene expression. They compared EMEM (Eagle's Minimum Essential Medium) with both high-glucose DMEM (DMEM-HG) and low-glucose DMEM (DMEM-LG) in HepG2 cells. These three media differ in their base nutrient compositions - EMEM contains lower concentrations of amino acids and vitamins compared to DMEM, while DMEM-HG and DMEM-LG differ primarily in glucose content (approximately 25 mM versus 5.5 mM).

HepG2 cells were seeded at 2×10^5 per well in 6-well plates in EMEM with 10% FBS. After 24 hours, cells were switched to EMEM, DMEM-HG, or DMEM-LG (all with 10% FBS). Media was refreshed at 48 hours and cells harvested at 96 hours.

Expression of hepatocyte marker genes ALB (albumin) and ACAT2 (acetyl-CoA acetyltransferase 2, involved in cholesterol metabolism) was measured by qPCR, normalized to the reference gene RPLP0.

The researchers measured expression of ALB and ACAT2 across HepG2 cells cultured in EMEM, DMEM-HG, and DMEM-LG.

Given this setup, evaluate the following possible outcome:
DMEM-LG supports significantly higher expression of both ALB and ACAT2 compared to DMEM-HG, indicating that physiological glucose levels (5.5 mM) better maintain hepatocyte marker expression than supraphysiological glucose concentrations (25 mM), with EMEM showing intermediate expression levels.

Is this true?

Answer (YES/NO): NO